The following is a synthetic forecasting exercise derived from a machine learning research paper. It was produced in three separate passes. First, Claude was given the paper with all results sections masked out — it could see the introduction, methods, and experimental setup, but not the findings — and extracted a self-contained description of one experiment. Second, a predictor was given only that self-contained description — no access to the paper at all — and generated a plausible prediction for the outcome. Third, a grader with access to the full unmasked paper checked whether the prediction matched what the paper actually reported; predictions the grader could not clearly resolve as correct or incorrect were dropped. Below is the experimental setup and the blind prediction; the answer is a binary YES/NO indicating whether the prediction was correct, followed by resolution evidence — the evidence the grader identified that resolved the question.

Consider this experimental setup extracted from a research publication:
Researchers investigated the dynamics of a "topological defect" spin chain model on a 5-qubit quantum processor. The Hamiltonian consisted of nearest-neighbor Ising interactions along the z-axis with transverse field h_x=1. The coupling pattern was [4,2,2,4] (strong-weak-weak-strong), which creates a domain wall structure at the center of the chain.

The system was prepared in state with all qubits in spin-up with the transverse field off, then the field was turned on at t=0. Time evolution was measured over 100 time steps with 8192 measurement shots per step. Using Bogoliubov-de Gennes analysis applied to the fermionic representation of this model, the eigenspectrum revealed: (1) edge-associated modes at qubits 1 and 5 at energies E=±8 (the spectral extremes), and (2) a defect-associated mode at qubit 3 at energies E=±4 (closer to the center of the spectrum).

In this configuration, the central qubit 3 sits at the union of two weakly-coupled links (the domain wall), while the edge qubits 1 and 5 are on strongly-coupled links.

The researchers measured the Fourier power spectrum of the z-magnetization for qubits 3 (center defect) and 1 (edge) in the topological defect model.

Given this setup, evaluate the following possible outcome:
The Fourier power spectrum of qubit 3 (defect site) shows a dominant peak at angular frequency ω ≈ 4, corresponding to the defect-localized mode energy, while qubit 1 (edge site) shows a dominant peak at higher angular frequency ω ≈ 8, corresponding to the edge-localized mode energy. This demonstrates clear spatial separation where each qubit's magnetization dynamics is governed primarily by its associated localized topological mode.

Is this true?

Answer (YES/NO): NO